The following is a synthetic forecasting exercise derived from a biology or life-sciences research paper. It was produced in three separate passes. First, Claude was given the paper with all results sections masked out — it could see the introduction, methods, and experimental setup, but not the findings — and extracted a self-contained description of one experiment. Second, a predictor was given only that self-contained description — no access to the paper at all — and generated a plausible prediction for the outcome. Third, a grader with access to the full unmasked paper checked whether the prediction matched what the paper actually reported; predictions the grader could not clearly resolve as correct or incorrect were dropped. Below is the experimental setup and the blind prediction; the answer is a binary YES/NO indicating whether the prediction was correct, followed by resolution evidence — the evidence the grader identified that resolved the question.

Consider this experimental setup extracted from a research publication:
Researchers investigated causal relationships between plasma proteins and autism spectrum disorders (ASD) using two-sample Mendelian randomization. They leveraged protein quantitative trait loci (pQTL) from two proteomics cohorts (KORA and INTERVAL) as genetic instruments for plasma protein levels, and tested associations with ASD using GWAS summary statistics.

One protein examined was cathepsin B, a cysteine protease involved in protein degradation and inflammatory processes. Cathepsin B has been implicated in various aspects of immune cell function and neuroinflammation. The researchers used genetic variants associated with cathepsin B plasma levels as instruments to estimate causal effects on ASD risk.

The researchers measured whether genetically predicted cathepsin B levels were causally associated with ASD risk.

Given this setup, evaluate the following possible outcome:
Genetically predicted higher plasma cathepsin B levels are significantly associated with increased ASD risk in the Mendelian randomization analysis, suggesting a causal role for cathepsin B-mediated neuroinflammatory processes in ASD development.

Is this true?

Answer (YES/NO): YES